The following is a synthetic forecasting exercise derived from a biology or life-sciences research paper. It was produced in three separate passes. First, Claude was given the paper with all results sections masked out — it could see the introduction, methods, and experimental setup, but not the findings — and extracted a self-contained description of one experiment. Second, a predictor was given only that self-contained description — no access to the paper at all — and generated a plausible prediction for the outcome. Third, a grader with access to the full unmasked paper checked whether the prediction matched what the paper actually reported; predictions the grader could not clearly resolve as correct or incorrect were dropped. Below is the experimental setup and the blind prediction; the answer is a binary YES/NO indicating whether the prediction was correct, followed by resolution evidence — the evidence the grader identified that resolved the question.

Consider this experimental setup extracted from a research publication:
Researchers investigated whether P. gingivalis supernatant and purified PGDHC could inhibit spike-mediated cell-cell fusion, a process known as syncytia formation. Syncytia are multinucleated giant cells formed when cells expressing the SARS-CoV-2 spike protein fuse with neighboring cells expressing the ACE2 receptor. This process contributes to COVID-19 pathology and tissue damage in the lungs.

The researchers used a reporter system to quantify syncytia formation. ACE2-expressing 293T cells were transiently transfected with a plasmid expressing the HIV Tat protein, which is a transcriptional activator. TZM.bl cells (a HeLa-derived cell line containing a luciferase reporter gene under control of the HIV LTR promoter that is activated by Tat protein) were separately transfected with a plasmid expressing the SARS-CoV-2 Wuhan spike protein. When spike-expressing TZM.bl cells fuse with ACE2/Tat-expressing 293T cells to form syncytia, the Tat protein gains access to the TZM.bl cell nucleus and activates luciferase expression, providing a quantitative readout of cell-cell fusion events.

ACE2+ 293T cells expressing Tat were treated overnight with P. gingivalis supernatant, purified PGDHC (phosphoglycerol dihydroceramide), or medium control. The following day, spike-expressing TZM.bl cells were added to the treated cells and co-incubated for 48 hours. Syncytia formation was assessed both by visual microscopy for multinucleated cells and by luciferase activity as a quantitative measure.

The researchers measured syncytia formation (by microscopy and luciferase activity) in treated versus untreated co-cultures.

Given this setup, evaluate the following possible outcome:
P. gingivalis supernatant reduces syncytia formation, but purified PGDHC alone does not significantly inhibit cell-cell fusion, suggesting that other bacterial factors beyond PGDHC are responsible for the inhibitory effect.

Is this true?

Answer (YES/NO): YES